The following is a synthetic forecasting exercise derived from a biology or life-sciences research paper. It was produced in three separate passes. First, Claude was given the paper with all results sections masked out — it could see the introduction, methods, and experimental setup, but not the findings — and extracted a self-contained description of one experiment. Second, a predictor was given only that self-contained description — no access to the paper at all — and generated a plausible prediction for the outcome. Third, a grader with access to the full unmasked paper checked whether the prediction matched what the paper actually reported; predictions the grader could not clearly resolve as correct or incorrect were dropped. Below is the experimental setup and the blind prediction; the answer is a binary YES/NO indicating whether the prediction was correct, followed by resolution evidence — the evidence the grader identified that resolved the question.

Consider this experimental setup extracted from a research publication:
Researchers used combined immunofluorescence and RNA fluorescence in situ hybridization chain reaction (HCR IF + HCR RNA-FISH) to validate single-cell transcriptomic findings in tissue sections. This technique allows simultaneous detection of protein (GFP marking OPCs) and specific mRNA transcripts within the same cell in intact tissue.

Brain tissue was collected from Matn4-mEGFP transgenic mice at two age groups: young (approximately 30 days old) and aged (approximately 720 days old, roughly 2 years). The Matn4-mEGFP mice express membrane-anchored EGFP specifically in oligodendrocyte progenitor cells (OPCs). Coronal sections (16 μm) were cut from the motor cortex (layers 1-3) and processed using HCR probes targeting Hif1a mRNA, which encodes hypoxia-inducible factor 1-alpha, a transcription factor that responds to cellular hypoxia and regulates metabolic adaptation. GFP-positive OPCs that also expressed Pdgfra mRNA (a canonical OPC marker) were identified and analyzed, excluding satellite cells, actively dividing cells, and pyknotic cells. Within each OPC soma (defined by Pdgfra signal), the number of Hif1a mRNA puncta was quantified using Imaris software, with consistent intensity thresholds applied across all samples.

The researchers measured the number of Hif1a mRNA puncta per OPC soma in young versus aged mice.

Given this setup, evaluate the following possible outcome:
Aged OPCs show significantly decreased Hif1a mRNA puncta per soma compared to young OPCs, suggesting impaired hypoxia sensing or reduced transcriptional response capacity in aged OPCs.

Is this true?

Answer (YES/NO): NO